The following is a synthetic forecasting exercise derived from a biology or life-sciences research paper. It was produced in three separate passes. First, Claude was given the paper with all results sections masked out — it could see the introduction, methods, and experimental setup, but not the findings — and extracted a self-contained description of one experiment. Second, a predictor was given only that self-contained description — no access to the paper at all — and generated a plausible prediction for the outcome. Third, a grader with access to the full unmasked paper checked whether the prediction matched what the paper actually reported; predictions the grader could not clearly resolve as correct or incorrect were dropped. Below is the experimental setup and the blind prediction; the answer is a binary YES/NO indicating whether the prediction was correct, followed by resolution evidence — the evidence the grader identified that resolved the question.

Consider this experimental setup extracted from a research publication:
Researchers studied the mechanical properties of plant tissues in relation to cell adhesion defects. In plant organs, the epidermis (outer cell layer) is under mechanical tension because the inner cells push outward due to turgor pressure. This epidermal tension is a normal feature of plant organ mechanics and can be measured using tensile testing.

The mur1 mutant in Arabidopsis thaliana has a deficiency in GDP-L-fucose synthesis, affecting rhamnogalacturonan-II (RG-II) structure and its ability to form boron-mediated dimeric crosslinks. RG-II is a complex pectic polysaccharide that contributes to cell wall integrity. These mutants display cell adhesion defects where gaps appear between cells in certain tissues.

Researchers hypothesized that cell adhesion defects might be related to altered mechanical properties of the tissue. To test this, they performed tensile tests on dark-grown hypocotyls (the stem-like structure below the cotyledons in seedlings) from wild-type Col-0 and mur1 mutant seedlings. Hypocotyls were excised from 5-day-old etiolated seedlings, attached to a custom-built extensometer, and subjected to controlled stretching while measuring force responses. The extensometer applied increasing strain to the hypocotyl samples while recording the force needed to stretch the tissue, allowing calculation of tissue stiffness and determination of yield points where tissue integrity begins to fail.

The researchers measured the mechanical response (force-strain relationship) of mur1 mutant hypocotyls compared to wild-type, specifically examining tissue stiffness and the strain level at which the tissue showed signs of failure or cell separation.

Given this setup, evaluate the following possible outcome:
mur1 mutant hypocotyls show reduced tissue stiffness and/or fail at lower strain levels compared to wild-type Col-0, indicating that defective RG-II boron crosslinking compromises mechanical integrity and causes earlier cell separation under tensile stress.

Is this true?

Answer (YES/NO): YES